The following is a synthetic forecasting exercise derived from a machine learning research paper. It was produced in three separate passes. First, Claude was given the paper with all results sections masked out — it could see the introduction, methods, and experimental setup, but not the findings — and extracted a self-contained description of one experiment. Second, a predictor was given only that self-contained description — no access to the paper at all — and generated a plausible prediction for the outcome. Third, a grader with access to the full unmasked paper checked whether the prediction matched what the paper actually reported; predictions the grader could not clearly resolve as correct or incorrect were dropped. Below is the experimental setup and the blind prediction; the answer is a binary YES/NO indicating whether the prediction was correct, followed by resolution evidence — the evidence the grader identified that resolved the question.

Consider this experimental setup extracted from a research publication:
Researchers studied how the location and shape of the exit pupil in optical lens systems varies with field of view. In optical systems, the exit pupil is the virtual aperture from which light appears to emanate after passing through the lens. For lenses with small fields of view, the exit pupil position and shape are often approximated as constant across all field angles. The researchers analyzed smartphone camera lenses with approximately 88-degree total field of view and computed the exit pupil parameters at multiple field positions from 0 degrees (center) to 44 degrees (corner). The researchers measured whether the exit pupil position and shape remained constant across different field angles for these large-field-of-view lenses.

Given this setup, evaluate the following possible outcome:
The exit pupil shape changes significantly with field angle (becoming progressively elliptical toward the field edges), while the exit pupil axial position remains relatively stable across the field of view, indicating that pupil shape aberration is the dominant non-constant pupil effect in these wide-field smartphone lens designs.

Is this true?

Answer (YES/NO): NO